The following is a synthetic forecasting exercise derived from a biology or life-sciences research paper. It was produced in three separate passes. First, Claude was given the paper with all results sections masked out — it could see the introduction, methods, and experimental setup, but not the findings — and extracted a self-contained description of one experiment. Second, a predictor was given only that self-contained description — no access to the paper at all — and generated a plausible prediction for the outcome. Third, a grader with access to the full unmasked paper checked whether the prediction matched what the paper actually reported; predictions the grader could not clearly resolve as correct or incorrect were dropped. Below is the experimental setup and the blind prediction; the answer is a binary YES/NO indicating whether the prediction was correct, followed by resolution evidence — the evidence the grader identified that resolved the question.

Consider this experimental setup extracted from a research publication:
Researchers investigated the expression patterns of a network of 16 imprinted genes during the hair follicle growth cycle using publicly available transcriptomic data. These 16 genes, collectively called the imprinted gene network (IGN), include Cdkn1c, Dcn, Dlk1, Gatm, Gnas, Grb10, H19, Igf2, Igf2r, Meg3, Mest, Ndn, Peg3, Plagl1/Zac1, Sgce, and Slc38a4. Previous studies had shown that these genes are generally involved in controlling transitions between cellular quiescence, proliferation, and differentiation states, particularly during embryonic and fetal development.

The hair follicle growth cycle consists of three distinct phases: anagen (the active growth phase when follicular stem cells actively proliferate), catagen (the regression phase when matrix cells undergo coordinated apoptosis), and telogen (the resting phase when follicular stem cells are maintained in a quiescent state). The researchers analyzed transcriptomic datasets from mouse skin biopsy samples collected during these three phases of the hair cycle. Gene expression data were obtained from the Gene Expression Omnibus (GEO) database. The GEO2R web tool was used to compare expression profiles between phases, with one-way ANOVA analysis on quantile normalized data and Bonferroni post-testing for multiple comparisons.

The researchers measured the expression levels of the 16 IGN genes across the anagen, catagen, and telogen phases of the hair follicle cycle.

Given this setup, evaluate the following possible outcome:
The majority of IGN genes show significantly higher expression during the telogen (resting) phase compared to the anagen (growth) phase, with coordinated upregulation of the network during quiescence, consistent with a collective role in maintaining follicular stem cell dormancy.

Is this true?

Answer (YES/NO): YES